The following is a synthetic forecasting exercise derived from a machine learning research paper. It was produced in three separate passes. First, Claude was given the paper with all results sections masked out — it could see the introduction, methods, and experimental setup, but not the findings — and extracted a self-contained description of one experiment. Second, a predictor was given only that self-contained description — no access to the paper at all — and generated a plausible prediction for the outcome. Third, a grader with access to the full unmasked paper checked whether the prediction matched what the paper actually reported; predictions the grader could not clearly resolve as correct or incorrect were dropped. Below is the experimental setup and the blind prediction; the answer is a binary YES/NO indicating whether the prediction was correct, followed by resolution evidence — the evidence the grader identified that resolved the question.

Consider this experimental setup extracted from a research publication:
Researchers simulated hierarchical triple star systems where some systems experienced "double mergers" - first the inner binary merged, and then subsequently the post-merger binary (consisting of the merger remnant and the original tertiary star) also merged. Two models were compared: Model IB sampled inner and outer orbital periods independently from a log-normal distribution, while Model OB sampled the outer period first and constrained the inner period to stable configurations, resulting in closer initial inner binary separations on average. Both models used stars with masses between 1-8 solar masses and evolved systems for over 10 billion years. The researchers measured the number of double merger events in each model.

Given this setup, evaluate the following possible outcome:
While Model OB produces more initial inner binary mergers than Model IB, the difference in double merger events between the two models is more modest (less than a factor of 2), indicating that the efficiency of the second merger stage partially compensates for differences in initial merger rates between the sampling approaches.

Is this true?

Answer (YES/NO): NO